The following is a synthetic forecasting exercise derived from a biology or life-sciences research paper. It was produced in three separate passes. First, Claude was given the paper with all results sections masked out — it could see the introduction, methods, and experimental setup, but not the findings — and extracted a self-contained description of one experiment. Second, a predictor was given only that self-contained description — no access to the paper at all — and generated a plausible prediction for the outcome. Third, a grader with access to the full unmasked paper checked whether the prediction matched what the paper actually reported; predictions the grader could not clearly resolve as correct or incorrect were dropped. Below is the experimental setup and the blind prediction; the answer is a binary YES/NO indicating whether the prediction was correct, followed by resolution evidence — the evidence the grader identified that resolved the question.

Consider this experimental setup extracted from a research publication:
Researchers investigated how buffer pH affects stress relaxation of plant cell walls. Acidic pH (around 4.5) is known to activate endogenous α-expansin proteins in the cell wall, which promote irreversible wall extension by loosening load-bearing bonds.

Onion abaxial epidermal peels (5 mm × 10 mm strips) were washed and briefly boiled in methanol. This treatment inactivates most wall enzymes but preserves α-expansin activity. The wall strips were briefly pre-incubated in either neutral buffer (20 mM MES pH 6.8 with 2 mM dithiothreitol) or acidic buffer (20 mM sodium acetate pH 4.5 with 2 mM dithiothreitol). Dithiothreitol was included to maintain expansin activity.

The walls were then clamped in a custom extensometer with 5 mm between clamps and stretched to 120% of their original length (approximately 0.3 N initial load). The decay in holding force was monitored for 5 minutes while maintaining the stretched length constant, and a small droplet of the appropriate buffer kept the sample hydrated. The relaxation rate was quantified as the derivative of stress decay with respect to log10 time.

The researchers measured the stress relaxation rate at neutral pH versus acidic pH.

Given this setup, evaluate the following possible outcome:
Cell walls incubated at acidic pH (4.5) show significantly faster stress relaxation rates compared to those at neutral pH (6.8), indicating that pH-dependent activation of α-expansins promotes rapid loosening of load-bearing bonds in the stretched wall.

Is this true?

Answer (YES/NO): YES